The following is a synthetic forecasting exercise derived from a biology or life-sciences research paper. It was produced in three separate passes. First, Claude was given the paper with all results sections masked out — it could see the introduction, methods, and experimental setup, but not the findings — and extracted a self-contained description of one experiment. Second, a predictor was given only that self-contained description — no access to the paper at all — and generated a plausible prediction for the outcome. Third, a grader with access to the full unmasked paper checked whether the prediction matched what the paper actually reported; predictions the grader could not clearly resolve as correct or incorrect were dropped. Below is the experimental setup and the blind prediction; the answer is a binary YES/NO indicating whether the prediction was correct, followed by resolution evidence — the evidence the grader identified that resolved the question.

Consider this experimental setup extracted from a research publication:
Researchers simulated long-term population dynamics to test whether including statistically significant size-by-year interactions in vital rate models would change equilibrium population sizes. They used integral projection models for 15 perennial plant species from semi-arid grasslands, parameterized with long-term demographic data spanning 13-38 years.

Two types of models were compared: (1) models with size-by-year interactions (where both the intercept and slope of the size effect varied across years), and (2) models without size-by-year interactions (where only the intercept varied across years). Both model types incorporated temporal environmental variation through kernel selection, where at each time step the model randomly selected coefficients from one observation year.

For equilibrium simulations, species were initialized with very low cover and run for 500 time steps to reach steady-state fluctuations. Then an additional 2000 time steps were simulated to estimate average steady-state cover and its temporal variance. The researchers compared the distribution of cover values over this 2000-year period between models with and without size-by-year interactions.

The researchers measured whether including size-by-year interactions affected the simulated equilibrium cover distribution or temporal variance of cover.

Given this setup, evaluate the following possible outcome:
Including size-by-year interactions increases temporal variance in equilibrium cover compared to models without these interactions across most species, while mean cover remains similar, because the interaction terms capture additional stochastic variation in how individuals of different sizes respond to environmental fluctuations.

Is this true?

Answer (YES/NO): NO